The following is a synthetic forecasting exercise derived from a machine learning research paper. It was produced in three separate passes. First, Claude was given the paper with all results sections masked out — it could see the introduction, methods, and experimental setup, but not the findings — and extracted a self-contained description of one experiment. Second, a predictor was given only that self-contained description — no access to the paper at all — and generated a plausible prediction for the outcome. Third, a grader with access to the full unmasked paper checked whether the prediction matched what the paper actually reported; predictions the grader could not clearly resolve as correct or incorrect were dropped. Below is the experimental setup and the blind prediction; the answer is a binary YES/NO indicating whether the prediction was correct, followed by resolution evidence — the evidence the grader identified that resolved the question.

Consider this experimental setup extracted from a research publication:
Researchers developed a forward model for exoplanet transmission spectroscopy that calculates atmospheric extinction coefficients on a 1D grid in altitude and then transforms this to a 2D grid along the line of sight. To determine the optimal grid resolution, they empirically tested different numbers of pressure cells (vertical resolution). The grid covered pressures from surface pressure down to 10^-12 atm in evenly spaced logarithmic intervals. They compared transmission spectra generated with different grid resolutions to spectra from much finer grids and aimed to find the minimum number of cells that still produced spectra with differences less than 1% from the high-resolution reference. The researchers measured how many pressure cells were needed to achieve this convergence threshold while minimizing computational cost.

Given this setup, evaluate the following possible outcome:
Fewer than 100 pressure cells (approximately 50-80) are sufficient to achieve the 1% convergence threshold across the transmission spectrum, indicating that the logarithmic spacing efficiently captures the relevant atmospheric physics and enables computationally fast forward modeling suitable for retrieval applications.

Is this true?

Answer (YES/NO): NO